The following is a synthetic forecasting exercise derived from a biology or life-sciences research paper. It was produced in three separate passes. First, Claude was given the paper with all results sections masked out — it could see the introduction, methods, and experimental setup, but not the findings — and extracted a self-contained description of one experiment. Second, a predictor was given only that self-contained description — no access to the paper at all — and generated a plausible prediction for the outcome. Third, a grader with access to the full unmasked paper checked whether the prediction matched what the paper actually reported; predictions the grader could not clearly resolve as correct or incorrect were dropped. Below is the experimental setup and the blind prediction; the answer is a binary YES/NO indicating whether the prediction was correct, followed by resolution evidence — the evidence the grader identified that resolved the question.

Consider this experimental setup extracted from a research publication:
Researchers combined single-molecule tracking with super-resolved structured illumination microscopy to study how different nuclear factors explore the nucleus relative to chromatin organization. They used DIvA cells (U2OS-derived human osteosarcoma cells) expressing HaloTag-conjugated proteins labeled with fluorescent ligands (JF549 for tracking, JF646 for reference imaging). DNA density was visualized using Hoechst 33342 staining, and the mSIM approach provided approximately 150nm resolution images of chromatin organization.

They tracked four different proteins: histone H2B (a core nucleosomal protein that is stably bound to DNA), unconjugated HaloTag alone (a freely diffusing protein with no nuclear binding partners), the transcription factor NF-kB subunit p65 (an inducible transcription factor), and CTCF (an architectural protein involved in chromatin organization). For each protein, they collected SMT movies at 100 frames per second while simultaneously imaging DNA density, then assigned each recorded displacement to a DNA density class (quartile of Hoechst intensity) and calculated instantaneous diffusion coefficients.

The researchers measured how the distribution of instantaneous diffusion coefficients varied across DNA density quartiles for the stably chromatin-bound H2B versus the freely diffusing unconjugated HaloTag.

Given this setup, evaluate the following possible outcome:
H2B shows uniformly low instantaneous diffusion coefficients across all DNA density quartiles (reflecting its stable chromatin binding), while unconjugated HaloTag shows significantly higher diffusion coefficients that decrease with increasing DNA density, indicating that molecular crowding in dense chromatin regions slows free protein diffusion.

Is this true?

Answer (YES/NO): NO